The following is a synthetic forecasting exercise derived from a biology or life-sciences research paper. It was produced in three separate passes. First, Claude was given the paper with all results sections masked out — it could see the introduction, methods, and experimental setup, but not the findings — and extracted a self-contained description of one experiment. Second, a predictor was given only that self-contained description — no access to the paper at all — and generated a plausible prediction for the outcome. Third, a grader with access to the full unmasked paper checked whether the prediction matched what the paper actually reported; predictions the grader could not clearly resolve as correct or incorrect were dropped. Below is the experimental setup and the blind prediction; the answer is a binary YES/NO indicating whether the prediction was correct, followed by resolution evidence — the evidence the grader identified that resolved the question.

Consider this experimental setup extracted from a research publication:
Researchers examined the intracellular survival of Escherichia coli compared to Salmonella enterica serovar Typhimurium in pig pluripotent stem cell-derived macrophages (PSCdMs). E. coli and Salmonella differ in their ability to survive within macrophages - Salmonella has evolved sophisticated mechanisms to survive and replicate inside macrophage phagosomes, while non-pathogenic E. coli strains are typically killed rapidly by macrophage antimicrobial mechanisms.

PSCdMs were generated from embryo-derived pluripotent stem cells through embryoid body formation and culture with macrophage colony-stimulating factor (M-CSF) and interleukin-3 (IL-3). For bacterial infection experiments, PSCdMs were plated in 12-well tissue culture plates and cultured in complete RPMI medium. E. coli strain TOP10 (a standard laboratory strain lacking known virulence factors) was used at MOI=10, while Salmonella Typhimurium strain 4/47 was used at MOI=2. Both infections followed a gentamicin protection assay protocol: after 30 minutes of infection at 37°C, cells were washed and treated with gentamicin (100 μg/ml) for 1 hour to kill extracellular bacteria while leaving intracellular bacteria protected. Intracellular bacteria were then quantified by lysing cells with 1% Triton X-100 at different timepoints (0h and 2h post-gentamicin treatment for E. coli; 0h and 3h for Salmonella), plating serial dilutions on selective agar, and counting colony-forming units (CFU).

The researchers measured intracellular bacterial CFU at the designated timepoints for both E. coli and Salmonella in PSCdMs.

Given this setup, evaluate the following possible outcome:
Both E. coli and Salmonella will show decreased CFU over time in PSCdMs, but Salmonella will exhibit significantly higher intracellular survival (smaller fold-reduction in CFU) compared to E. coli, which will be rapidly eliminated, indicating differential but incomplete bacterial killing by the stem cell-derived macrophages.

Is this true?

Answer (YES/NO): NO